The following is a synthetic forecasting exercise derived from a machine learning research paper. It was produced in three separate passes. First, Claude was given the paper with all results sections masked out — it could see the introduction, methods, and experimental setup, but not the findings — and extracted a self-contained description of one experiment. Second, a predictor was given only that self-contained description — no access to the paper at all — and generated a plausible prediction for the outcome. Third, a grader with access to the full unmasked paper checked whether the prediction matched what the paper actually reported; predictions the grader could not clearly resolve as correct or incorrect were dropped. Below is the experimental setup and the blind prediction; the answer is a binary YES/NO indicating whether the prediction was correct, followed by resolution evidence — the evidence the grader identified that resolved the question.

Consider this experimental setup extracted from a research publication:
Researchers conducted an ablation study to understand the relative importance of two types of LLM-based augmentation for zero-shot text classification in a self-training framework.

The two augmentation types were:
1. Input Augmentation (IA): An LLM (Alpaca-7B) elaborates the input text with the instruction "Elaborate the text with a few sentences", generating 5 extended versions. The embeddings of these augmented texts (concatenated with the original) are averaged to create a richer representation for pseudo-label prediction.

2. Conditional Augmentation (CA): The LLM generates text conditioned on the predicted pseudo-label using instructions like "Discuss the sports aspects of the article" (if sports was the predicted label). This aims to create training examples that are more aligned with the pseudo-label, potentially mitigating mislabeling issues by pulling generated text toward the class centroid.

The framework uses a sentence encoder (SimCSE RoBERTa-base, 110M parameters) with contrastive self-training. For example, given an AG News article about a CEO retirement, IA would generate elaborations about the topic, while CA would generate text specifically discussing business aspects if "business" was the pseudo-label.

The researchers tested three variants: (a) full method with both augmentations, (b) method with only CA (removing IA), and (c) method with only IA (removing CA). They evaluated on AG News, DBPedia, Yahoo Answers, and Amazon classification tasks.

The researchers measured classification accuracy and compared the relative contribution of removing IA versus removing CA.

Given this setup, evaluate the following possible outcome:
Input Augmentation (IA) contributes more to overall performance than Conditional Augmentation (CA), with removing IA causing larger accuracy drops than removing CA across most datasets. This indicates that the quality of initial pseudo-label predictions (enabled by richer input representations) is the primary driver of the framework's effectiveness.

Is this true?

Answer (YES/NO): YES